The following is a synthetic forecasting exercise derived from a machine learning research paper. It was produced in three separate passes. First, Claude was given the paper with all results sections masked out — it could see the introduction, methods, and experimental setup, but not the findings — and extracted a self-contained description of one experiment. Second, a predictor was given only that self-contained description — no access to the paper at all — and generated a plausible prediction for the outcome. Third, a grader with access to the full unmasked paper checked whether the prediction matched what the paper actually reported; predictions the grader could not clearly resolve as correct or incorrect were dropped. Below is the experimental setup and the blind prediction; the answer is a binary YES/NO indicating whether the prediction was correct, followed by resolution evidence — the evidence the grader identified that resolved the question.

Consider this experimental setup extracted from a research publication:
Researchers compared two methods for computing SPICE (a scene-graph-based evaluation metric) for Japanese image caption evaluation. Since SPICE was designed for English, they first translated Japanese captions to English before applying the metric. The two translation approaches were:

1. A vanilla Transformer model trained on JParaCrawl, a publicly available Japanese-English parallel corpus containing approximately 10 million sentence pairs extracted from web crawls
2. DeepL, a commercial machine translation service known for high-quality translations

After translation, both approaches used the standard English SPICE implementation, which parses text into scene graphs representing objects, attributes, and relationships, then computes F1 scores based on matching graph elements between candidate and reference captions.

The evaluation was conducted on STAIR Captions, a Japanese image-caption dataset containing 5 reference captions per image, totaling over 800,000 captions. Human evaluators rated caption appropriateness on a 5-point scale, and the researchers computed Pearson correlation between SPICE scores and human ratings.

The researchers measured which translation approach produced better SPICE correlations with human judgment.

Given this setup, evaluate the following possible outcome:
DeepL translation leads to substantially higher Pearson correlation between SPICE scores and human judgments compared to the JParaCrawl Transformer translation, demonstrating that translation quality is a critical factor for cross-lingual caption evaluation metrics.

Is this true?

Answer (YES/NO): NO